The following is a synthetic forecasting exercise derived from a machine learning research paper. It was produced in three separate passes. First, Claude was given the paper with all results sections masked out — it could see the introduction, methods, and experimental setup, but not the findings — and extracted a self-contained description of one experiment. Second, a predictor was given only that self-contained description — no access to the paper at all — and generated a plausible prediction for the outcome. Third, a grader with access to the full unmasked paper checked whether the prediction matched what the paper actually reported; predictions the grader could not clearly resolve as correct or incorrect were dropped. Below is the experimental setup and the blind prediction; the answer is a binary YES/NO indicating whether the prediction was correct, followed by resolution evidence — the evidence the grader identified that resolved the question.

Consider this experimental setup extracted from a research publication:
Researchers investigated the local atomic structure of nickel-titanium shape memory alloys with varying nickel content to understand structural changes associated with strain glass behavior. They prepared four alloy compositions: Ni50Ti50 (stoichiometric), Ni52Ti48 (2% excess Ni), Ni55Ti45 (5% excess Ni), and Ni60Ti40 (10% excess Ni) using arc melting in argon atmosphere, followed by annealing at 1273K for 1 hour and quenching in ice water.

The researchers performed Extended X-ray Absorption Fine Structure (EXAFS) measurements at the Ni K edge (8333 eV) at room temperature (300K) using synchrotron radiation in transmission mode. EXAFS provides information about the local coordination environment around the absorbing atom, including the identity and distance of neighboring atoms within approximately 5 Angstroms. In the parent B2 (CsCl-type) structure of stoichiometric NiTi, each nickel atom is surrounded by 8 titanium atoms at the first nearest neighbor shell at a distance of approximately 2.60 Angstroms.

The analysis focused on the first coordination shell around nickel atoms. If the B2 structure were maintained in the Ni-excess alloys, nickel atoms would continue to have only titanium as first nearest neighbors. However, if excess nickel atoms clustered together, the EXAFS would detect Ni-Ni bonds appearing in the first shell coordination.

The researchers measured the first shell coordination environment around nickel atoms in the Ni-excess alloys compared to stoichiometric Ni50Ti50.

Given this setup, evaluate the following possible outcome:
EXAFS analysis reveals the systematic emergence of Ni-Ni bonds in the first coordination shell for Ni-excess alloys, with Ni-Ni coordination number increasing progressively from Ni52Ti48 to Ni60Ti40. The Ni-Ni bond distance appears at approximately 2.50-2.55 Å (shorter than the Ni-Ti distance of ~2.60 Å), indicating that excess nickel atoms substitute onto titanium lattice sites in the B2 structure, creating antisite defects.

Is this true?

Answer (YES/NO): NO